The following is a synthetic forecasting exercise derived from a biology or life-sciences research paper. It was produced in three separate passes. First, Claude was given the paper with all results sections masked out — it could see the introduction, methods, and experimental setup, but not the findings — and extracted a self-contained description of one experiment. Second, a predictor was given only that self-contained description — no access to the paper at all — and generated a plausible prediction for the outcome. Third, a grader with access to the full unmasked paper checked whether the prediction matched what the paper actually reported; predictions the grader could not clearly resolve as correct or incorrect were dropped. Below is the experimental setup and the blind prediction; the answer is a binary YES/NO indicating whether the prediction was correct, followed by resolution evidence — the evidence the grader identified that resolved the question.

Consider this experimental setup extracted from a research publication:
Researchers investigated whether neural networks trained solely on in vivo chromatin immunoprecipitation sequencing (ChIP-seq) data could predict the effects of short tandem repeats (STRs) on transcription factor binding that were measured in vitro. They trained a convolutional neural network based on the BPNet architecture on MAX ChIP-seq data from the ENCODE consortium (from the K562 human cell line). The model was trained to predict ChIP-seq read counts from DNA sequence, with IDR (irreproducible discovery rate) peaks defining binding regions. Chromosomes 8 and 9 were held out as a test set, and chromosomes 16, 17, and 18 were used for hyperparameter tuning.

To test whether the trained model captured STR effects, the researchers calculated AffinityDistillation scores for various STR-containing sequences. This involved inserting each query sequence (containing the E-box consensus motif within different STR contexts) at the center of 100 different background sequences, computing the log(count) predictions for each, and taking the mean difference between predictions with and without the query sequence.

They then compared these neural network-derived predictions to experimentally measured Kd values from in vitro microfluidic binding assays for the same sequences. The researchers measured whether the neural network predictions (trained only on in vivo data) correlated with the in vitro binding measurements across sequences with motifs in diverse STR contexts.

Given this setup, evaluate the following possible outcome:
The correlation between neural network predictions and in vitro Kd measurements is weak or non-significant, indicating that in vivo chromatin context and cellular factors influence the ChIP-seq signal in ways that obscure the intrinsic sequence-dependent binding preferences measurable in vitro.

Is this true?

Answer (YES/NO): NO